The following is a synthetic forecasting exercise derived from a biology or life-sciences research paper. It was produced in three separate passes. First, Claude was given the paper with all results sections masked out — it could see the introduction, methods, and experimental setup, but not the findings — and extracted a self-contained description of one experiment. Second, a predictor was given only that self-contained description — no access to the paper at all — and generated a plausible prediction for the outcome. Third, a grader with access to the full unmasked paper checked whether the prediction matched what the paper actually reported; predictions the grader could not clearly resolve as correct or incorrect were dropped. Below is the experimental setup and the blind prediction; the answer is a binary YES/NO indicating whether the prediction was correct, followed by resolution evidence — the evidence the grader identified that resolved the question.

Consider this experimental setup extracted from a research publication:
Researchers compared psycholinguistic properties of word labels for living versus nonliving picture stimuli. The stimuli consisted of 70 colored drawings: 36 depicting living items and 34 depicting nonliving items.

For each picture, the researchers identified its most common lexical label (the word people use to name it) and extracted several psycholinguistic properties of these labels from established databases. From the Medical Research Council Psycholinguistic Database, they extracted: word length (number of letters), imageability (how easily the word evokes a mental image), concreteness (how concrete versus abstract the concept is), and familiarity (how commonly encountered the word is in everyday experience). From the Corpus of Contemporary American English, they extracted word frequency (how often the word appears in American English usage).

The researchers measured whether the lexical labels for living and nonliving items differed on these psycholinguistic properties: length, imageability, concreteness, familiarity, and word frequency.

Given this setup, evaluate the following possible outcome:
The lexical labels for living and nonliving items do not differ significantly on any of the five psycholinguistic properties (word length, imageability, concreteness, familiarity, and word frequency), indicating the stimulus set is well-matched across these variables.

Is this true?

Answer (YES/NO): NO